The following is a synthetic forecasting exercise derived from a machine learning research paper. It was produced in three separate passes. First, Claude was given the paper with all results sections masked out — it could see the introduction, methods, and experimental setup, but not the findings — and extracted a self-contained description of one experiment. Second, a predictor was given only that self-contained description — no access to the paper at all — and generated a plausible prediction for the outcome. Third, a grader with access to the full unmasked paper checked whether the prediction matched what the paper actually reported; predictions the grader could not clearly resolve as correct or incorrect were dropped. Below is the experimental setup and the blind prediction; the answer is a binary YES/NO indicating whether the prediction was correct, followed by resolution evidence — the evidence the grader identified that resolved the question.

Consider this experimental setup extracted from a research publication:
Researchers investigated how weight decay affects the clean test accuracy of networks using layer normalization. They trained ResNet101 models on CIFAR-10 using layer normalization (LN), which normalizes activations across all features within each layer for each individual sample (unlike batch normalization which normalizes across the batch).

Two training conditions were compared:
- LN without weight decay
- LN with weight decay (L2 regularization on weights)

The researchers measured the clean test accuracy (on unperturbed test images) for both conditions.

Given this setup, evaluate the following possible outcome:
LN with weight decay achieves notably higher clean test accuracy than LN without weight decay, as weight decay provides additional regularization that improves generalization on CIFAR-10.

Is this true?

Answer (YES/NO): YES